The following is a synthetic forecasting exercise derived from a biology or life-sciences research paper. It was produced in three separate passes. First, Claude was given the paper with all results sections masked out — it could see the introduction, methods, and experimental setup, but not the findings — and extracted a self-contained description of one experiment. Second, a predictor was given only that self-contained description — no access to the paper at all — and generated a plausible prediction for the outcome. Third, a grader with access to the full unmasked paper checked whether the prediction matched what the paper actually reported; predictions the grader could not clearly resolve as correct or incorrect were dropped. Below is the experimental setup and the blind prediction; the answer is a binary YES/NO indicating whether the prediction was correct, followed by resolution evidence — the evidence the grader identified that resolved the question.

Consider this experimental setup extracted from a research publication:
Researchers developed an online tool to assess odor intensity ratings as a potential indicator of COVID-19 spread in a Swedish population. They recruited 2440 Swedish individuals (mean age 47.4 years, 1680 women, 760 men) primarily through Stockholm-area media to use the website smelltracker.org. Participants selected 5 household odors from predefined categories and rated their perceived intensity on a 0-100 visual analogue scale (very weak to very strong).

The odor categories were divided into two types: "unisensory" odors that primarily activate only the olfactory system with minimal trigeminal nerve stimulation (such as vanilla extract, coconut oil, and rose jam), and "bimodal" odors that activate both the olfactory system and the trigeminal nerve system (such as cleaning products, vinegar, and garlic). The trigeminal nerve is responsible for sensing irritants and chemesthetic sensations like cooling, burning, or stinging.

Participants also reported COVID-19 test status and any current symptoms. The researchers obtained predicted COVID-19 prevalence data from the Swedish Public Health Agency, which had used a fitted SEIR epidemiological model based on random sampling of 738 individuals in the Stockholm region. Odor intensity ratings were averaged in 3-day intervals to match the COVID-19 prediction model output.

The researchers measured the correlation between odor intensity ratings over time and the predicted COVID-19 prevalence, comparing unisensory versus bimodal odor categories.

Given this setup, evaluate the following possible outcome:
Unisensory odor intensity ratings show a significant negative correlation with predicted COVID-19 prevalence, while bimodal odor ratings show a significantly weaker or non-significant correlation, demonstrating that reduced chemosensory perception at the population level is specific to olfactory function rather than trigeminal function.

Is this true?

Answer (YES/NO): NO